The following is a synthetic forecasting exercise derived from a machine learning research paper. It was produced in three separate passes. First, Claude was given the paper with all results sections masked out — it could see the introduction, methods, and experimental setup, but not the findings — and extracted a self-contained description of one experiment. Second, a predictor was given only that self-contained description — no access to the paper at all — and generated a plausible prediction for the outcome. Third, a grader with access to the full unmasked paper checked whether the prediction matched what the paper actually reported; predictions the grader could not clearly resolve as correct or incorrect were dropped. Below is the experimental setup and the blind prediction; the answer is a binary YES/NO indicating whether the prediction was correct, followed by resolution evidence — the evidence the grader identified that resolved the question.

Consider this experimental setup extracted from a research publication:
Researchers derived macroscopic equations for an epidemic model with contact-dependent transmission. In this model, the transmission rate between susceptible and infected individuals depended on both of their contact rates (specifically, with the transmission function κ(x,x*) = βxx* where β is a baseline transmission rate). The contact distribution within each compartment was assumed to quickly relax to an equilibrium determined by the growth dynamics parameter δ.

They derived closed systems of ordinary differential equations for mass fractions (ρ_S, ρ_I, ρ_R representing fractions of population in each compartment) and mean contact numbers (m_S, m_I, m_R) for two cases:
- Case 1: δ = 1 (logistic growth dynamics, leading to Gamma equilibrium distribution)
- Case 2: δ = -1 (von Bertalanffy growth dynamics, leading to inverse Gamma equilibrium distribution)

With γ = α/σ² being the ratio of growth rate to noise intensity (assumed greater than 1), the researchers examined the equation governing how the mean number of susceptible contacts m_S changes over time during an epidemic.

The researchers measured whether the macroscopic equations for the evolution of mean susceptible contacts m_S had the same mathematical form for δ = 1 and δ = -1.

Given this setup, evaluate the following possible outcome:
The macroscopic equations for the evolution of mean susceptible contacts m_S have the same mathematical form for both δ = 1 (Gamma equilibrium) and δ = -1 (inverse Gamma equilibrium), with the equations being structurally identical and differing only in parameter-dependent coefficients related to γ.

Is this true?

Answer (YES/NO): YES